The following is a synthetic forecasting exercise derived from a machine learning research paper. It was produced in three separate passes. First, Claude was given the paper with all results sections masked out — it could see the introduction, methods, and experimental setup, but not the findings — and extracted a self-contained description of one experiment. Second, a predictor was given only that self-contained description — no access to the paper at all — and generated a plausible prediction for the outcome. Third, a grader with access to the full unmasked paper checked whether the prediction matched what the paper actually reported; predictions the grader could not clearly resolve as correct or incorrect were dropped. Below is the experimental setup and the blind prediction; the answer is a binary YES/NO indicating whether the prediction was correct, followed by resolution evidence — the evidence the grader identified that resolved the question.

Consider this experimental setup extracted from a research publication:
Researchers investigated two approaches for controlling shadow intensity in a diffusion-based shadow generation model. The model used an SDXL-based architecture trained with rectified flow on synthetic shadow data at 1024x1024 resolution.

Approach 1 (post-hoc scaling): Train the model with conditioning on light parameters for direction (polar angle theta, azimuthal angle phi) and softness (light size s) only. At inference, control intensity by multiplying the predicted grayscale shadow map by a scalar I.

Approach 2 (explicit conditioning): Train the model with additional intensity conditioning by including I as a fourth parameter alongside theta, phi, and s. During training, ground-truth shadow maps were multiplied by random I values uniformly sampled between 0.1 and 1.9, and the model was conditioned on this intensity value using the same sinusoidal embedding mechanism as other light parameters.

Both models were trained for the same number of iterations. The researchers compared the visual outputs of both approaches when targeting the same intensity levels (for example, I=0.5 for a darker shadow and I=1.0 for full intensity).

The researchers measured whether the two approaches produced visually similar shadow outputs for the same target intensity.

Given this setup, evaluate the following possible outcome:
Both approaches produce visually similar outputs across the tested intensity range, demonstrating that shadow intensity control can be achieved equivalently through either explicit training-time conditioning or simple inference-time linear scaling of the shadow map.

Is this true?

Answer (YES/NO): YES